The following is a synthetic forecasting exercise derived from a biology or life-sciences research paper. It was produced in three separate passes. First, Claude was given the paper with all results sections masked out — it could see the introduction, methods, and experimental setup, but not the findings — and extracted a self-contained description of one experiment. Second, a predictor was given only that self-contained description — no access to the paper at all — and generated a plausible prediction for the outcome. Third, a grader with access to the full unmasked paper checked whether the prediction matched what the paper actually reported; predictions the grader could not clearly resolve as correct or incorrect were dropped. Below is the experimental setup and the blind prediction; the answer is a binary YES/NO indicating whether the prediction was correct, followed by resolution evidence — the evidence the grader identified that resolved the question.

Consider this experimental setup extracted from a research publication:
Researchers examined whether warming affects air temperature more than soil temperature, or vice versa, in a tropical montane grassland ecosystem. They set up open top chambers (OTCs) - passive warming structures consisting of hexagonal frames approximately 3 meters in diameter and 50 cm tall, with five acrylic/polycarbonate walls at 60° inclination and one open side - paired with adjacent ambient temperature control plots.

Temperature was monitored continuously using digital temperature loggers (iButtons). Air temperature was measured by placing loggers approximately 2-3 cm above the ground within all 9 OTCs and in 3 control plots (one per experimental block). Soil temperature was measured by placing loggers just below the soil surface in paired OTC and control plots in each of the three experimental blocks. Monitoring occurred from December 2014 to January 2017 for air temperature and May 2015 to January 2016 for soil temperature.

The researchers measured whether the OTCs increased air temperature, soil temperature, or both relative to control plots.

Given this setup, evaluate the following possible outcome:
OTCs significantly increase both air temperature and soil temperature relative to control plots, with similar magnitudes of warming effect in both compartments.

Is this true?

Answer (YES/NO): NO